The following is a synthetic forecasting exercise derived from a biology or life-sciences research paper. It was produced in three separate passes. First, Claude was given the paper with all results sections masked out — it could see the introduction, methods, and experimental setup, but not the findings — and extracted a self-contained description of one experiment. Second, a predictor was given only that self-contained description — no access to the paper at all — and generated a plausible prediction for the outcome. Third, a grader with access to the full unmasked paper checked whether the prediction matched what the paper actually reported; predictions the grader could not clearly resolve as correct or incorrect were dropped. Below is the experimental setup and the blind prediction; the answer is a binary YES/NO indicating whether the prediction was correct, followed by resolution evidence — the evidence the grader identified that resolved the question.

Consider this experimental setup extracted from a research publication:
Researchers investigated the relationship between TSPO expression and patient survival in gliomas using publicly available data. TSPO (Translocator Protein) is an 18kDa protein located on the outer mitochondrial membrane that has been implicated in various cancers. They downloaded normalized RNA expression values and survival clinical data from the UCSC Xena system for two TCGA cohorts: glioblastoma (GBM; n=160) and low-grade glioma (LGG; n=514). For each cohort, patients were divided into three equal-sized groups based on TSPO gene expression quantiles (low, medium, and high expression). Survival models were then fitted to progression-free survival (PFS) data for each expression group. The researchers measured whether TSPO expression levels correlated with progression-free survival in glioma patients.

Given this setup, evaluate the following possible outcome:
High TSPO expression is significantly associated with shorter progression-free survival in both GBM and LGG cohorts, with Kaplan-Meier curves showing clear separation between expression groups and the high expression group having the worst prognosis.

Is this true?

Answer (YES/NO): NO